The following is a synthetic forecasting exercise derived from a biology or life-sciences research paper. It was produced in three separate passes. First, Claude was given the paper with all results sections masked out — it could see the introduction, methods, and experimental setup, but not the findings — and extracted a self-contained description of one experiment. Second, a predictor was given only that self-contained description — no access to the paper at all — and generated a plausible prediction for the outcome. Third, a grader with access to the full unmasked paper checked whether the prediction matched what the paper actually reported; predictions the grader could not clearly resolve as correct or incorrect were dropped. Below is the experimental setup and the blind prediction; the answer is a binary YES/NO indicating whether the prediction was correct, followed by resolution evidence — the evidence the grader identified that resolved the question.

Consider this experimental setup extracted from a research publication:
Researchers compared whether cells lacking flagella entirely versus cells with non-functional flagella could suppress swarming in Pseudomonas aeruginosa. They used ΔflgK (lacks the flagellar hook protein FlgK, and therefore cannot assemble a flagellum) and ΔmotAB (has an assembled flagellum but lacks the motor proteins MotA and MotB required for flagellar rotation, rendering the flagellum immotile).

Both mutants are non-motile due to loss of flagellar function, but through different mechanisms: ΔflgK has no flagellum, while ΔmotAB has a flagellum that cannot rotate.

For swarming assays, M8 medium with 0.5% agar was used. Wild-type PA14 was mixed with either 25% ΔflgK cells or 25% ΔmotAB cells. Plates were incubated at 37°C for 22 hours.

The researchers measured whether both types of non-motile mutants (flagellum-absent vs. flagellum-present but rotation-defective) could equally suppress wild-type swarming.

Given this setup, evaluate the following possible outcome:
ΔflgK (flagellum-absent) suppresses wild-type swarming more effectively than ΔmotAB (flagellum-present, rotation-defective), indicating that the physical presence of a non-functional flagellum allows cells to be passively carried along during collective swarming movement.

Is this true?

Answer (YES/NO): YES